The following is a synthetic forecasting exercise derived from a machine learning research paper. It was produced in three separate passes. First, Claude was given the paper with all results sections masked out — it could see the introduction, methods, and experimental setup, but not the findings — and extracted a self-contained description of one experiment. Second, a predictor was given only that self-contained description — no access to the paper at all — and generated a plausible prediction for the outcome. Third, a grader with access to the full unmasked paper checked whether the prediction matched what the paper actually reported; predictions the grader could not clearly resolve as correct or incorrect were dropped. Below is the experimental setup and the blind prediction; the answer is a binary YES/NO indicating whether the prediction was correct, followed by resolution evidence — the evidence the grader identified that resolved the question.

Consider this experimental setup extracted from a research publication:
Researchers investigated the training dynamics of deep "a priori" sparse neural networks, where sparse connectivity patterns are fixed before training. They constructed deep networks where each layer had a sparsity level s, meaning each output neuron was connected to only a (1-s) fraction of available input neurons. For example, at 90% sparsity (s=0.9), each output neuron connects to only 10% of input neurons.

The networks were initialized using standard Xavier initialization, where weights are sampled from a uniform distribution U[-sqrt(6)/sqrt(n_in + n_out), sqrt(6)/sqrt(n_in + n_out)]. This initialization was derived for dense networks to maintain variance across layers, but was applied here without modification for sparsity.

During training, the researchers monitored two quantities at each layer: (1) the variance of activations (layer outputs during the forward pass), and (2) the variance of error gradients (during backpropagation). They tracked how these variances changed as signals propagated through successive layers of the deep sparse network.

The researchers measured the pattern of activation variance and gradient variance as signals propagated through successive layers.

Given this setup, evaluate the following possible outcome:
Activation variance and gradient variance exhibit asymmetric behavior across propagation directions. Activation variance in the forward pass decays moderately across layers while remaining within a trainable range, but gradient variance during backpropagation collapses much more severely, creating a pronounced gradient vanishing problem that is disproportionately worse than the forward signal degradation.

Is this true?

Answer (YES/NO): NO